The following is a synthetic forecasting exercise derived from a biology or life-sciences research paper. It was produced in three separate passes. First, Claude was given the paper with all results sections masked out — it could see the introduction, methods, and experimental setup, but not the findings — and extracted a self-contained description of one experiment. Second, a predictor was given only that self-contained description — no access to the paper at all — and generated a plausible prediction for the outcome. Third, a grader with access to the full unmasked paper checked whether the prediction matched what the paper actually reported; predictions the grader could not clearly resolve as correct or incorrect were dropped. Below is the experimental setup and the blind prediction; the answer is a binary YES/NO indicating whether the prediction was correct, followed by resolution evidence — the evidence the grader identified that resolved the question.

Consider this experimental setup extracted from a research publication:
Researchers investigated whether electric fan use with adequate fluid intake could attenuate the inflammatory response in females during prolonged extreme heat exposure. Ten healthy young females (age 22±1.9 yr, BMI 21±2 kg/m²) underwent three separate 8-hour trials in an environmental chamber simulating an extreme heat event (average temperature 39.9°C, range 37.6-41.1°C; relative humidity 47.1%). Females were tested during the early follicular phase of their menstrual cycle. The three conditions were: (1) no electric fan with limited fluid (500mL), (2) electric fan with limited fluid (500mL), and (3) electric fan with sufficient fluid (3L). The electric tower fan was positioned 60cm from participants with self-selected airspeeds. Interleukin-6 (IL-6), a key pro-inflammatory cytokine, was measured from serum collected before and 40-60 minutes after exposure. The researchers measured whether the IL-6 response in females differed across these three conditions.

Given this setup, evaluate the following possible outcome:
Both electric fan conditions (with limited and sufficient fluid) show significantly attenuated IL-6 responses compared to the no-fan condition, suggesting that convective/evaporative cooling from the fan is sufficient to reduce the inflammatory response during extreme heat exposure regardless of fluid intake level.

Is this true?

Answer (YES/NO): NO